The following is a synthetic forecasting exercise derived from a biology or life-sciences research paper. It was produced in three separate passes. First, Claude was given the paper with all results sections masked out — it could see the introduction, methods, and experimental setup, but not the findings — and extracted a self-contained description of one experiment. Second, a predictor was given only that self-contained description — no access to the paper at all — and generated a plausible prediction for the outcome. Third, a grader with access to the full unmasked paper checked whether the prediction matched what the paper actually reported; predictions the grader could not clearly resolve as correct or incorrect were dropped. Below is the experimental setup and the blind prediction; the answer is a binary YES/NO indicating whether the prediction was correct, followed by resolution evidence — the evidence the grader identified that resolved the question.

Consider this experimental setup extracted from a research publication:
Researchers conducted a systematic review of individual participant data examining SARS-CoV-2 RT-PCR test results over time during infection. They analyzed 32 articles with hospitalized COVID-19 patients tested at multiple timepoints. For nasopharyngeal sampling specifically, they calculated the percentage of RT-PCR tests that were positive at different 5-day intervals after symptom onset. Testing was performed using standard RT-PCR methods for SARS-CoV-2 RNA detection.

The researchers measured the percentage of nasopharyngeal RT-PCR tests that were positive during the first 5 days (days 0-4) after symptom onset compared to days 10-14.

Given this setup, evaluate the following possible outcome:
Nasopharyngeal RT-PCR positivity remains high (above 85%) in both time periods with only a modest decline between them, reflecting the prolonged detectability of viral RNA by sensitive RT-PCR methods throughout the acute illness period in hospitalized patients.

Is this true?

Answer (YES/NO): NO